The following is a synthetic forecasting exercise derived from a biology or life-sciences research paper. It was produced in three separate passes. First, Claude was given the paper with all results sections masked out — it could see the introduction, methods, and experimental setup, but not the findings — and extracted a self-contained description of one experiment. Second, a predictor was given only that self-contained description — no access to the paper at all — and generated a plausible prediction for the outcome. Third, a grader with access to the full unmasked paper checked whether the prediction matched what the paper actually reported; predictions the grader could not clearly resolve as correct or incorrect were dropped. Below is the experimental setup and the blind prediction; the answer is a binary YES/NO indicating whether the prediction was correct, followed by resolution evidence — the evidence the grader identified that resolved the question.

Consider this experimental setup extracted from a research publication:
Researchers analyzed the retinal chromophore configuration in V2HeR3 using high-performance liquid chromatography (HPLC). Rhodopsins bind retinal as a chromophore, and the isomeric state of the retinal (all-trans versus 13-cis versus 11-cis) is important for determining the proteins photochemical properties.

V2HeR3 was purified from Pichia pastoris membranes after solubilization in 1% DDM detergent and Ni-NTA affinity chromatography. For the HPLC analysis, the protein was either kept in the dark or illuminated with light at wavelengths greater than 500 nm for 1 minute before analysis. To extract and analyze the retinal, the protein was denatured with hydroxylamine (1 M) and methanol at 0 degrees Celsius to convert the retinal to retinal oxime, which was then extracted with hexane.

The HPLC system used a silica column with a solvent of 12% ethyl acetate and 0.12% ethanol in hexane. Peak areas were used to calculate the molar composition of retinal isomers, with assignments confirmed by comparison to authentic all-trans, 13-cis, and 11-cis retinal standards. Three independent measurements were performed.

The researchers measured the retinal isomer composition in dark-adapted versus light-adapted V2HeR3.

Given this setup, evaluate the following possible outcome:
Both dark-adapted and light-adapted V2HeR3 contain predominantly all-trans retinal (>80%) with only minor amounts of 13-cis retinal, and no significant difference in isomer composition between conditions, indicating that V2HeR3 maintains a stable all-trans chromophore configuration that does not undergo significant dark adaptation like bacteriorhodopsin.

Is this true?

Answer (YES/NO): NO